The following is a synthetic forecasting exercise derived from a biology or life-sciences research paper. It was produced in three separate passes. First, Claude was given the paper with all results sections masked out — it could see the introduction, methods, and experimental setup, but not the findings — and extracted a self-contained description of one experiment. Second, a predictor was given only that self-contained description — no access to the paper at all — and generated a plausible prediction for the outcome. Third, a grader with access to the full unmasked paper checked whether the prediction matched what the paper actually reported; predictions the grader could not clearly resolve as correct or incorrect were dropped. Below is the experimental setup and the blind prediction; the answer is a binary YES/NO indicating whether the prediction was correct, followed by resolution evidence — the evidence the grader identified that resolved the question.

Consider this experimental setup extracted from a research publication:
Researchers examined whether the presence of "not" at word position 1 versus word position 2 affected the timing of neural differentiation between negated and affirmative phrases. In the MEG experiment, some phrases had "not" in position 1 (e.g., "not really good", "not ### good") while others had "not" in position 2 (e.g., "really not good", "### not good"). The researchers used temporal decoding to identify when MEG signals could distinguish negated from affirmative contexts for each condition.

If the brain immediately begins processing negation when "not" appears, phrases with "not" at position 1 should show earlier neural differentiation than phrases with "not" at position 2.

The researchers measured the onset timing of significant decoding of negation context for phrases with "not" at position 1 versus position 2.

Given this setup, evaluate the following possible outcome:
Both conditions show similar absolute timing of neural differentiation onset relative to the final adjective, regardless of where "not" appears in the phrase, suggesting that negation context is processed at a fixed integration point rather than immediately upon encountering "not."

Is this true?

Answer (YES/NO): NO